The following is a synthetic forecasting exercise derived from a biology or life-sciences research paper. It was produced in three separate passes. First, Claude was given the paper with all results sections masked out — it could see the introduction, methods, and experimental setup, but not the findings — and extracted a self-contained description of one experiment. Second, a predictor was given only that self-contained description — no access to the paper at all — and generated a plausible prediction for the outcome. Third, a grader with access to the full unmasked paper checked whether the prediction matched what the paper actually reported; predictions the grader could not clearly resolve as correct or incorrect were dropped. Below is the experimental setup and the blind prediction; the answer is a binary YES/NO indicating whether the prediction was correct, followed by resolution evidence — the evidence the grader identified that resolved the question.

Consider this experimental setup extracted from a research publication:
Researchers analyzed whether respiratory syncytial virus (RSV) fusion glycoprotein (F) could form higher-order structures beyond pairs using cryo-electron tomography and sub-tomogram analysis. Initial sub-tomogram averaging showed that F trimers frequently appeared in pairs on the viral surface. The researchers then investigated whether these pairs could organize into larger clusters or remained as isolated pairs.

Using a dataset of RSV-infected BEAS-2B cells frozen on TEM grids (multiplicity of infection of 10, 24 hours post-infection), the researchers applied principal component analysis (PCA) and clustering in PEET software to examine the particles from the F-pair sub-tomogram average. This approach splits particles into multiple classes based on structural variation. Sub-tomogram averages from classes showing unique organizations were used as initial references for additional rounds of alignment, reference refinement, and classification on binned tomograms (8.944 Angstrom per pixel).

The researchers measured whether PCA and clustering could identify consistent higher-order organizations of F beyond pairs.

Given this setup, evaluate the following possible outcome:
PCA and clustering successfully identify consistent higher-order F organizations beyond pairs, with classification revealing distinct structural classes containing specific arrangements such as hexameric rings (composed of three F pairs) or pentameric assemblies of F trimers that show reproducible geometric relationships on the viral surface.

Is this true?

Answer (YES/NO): NO